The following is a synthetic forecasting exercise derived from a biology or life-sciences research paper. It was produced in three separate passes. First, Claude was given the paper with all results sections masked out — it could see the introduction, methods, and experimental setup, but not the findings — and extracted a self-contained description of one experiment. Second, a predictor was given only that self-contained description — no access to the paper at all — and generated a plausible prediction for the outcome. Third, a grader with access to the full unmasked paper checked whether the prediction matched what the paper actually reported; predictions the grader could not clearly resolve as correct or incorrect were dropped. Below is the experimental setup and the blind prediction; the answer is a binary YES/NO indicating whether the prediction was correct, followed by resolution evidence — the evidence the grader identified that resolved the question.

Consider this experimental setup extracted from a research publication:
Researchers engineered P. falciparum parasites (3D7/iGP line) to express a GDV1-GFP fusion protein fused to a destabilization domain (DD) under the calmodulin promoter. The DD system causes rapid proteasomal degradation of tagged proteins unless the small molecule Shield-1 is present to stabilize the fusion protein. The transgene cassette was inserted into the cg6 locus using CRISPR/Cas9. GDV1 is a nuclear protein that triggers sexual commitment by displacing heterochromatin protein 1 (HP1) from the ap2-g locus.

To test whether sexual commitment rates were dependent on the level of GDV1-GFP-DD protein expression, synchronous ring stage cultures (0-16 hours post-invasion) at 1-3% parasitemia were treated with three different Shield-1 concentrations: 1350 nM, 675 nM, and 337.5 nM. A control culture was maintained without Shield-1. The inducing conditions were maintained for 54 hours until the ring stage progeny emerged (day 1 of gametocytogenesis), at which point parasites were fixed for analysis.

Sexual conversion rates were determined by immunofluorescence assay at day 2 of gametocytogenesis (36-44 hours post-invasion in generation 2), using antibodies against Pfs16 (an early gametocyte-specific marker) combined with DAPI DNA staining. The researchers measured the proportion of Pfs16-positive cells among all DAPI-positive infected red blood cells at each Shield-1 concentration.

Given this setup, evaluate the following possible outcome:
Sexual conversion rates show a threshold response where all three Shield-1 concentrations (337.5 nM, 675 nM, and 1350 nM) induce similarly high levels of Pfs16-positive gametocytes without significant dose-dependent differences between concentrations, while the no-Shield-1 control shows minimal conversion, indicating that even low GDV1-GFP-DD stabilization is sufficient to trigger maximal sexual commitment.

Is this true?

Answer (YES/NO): YES